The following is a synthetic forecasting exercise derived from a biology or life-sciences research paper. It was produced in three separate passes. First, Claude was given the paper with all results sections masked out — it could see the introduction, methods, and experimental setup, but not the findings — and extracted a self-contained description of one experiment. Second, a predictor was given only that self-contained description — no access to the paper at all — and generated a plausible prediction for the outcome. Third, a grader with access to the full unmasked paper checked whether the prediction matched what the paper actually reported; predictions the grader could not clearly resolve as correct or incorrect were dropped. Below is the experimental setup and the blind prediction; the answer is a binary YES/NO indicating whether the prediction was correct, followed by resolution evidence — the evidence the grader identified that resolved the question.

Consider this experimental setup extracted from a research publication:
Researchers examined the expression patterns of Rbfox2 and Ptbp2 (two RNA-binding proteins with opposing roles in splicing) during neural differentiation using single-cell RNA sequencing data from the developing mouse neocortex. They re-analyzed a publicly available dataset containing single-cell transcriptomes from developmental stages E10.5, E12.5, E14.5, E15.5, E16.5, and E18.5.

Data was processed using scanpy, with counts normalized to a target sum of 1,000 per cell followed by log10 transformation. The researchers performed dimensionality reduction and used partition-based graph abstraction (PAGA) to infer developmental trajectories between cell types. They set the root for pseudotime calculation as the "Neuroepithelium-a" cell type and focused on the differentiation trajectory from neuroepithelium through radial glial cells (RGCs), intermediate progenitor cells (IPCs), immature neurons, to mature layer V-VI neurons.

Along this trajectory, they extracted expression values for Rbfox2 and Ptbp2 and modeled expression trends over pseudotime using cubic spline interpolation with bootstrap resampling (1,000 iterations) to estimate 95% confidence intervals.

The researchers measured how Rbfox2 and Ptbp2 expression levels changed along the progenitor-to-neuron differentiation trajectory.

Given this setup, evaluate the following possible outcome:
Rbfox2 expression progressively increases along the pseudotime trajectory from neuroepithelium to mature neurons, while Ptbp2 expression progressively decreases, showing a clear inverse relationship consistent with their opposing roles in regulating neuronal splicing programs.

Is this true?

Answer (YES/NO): NO